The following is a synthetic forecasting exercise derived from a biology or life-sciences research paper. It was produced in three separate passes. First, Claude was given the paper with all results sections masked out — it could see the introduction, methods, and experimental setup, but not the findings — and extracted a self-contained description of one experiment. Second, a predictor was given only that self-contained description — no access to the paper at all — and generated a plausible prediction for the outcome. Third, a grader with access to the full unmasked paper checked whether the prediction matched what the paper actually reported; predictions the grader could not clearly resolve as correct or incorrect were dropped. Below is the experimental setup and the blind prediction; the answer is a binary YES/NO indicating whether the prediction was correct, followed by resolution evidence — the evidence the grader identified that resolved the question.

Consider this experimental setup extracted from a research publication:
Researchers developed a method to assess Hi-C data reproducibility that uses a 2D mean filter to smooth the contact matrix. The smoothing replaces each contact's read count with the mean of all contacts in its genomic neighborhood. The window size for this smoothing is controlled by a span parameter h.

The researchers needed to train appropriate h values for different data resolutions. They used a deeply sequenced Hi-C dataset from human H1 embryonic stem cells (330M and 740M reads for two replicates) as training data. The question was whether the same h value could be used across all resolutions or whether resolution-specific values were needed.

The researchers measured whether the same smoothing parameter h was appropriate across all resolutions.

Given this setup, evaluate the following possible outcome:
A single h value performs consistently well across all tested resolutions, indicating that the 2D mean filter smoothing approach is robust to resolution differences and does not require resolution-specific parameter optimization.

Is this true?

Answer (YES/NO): NO